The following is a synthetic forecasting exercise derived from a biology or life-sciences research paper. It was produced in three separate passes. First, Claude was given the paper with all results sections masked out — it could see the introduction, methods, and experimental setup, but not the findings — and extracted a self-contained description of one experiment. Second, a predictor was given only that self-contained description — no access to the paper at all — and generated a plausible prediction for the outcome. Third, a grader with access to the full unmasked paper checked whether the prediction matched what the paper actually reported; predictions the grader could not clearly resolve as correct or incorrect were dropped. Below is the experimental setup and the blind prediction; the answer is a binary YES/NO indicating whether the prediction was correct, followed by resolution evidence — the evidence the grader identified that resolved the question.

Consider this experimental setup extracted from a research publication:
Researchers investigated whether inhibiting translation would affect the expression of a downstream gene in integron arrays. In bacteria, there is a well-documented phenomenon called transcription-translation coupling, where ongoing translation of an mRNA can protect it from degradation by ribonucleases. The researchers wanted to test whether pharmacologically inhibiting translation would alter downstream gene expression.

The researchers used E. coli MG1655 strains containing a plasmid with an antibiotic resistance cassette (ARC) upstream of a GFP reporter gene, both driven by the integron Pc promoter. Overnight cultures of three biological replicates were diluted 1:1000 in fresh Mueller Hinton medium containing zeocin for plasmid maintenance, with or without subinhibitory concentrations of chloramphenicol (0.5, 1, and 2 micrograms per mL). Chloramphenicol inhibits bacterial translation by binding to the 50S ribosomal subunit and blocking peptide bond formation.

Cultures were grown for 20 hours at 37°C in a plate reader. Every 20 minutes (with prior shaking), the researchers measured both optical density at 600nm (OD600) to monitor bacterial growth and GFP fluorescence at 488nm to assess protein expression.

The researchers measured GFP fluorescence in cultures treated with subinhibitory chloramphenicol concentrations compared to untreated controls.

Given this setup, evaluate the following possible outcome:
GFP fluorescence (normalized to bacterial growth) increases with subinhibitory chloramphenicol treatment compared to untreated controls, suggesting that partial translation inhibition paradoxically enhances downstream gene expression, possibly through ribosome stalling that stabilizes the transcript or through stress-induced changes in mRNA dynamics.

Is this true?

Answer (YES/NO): NO